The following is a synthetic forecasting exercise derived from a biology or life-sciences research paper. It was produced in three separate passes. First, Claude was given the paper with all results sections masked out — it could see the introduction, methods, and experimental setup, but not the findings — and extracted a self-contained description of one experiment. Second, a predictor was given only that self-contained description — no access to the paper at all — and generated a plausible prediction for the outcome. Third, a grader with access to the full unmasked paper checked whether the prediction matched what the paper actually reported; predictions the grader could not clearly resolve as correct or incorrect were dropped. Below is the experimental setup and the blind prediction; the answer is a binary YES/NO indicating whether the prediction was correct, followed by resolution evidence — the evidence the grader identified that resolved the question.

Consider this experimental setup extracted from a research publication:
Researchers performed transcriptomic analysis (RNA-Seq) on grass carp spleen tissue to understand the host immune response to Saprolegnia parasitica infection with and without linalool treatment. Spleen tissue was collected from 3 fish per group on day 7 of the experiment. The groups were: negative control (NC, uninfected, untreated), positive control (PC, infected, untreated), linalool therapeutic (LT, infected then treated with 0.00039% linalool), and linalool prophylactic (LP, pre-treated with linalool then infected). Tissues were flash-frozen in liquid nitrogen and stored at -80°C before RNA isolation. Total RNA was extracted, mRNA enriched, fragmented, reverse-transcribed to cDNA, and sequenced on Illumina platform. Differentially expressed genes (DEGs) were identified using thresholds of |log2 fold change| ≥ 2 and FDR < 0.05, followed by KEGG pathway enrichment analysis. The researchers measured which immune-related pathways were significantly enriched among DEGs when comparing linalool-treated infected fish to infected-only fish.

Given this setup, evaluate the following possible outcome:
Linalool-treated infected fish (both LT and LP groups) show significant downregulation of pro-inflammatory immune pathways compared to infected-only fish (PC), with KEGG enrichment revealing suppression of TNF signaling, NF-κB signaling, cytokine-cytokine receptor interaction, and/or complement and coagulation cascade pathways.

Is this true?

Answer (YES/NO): NO